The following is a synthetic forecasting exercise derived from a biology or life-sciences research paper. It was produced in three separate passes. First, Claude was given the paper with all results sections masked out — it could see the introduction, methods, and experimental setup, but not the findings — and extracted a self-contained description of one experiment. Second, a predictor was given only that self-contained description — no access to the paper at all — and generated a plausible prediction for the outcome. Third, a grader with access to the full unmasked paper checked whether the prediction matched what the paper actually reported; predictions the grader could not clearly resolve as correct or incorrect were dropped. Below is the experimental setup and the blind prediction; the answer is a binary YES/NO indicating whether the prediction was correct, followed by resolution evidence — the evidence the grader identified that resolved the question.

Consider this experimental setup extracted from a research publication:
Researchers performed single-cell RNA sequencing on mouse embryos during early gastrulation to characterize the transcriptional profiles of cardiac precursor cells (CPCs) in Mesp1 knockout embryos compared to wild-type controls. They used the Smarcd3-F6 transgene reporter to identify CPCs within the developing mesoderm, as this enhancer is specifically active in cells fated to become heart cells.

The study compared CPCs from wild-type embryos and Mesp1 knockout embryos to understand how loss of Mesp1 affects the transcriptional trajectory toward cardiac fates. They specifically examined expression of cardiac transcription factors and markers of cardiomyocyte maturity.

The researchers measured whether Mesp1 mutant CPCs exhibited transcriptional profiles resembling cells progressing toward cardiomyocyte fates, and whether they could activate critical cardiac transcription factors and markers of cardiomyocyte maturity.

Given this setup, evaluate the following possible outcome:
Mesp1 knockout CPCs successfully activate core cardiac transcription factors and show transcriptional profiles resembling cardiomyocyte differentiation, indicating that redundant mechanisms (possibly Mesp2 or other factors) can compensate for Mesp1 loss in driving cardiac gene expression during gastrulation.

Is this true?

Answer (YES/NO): NO